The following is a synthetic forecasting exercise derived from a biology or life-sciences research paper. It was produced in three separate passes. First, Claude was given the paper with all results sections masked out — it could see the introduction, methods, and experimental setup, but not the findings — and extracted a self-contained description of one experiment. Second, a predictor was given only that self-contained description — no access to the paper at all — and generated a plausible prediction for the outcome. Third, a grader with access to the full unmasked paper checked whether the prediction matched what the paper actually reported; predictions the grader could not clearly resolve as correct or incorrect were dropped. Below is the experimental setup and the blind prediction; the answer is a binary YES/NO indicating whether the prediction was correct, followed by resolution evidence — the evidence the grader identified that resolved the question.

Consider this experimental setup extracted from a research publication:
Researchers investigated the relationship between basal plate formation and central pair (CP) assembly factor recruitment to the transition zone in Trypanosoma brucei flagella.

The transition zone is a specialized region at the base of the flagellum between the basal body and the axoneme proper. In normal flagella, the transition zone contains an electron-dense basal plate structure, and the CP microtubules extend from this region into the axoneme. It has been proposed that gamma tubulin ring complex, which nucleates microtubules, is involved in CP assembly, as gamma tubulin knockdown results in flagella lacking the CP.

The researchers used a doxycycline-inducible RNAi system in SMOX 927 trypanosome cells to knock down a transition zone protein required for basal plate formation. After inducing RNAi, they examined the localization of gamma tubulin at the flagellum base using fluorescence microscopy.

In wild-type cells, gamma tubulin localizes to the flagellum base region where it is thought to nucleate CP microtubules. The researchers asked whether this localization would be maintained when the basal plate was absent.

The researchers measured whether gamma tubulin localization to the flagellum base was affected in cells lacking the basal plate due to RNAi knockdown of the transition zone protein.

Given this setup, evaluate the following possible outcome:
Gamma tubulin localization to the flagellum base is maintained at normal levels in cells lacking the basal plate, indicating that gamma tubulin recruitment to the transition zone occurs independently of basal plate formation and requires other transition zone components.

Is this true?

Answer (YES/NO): NO